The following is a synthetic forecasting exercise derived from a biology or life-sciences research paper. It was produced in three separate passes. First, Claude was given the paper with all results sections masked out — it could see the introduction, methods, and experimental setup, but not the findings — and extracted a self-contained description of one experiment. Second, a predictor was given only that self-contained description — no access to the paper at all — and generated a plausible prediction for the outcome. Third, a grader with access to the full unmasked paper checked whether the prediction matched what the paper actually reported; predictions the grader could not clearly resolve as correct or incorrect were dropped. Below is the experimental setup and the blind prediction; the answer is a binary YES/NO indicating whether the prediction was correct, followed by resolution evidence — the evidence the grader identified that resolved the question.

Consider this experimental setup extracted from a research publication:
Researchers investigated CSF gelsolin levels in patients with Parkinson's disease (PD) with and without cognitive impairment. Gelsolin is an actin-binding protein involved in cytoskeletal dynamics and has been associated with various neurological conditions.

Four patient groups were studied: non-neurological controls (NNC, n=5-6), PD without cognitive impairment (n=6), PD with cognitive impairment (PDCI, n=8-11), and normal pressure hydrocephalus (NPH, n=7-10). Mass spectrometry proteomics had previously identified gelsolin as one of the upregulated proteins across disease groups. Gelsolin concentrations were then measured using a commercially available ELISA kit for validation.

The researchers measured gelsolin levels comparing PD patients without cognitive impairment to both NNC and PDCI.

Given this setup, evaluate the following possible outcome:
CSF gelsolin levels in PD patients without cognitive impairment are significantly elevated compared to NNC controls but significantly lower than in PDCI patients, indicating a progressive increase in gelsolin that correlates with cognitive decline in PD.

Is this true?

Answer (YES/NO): NO